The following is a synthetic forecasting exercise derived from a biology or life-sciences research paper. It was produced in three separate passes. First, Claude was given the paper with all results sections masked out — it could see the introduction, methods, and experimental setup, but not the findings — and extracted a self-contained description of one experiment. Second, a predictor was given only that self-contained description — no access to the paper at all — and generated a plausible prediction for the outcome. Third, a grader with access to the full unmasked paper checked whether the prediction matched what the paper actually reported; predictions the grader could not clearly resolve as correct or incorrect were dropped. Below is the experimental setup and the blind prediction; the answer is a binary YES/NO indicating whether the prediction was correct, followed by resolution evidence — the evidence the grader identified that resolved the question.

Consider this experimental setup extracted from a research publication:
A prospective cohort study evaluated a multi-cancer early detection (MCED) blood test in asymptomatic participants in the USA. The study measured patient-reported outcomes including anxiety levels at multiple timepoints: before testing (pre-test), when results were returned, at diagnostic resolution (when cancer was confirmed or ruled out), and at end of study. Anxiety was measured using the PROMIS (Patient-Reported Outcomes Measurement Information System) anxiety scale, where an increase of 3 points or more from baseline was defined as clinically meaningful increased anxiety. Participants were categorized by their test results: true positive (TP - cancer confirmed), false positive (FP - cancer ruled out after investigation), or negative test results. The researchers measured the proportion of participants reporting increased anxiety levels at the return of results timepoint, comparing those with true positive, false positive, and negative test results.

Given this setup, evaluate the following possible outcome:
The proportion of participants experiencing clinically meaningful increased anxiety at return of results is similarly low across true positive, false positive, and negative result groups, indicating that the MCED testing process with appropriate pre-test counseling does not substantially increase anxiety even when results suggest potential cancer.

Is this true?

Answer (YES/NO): NO